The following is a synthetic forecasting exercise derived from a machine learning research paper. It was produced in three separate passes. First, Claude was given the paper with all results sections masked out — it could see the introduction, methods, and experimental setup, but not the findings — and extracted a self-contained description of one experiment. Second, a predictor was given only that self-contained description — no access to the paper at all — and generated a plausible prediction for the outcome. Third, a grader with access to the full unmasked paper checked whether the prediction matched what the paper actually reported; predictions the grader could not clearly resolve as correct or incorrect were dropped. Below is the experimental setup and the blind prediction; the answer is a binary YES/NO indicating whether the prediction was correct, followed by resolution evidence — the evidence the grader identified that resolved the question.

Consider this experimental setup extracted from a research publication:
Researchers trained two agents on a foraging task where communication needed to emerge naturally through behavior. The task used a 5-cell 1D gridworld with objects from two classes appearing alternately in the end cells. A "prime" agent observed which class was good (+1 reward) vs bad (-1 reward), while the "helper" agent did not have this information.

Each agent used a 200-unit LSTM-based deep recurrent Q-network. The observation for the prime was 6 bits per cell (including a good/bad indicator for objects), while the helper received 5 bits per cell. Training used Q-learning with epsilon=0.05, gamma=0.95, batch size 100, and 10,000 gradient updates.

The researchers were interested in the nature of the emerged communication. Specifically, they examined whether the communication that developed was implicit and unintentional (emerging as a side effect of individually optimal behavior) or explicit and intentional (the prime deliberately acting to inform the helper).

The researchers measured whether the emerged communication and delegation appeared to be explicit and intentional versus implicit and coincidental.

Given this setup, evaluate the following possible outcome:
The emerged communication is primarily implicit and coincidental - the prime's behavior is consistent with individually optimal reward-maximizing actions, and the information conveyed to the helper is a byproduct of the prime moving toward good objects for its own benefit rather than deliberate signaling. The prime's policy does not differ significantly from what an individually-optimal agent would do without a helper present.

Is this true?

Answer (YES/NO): NO